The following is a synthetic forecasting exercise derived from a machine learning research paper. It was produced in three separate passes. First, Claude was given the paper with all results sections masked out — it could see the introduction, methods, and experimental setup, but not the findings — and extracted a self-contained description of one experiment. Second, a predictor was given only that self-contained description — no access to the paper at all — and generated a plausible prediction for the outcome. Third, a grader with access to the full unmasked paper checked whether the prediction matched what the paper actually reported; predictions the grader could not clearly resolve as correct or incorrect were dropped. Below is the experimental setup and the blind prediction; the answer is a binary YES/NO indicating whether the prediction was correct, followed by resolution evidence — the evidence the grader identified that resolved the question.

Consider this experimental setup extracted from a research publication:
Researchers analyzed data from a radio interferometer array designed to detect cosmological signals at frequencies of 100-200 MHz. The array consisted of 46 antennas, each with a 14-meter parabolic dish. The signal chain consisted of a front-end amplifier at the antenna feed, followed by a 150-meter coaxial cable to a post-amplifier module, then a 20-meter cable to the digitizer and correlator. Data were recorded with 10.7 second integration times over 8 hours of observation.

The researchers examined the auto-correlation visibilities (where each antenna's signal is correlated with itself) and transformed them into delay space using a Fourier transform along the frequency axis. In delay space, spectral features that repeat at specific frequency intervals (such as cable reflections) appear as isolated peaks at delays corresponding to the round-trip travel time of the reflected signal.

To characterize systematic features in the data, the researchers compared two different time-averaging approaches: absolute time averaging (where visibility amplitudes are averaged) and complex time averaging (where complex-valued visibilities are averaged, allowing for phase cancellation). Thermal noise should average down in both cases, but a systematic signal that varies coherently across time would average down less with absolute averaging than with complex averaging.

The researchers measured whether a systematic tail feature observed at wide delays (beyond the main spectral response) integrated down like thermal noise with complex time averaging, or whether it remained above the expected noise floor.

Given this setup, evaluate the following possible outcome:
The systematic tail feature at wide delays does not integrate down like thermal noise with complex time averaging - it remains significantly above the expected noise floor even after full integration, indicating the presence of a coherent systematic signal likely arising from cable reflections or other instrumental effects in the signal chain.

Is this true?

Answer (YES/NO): YES